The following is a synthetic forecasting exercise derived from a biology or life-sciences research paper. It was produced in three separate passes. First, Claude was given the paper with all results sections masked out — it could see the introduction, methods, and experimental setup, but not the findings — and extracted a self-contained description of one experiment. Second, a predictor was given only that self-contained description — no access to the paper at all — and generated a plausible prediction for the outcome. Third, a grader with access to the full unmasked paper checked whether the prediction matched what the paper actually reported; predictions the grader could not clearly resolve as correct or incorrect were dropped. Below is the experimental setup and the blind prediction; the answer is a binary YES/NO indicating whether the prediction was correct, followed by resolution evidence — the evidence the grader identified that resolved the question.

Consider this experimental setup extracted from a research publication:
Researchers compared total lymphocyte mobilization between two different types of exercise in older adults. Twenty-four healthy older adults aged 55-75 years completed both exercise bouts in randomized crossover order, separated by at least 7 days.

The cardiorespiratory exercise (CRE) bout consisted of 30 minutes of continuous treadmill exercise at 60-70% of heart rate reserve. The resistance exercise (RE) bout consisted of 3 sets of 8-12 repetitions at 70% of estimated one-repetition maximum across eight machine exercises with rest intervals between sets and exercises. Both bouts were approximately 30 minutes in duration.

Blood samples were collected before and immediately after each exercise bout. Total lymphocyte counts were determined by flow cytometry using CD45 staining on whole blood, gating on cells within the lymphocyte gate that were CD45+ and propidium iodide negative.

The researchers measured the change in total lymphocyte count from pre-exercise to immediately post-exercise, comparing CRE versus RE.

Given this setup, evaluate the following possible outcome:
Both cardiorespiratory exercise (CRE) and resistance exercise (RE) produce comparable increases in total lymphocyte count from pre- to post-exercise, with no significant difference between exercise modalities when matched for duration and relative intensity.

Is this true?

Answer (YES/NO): YES